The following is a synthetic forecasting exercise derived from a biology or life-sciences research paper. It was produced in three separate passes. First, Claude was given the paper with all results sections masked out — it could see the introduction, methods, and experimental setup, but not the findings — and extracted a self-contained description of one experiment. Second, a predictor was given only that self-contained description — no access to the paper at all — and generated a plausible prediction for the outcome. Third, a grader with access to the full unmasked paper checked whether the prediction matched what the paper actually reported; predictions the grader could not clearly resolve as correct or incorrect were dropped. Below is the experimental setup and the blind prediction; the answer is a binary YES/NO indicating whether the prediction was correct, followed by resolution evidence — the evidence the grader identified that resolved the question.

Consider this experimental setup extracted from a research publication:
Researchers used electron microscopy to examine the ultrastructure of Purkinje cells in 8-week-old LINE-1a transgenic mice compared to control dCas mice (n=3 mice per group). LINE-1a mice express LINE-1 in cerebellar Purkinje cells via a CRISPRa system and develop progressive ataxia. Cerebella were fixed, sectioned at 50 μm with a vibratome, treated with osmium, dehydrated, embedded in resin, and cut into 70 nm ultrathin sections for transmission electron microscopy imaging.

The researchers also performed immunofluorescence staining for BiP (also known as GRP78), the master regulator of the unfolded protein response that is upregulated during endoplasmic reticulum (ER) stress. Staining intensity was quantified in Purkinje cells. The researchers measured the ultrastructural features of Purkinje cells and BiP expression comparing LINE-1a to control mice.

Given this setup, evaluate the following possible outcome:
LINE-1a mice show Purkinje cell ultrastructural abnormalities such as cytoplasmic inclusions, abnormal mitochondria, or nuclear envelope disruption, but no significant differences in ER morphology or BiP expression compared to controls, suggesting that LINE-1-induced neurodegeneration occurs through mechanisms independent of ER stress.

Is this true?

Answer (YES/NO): NO